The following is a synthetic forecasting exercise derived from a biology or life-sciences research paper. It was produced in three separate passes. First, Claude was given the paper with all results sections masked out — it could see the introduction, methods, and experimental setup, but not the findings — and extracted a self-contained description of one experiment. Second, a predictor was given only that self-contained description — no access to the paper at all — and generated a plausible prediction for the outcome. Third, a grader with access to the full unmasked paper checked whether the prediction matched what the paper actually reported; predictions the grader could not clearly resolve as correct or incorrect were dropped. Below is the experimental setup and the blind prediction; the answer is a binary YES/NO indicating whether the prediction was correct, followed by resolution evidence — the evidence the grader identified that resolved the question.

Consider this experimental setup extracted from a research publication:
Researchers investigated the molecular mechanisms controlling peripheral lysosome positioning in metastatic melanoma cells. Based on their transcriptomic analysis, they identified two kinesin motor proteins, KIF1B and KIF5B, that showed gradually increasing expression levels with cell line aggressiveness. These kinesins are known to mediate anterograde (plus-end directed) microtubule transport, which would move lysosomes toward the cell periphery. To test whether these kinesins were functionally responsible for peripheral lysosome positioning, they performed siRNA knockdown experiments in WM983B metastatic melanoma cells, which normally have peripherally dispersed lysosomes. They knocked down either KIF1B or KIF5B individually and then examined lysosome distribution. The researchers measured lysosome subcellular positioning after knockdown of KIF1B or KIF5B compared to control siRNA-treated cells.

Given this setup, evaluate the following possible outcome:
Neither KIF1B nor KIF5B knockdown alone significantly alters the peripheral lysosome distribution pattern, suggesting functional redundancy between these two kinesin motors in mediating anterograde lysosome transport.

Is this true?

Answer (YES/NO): NO